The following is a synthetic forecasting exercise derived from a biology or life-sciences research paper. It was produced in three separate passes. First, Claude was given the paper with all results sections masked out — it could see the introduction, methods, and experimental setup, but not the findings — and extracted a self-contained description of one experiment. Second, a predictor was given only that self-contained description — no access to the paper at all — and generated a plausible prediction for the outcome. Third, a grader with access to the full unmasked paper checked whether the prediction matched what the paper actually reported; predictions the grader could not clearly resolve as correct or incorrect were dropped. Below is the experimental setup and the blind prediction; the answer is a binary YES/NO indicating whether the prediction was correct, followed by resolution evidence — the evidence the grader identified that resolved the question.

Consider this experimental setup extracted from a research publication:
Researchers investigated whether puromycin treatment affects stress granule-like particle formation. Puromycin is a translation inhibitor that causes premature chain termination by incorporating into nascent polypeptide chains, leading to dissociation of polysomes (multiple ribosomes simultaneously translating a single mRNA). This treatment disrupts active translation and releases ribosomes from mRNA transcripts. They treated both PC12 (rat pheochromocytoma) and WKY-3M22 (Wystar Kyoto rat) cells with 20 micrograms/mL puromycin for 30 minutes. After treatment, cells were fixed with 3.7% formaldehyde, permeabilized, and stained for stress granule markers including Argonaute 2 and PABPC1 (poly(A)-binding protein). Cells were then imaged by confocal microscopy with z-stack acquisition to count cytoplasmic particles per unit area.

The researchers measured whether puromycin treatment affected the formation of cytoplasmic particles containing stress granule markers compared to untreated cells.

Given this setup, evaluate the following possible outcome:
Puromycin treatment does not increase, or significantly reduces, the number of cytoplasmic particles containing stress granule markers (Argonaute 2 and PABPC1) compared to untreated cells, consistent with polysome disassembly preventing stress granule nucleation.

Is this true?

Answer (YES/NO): NO